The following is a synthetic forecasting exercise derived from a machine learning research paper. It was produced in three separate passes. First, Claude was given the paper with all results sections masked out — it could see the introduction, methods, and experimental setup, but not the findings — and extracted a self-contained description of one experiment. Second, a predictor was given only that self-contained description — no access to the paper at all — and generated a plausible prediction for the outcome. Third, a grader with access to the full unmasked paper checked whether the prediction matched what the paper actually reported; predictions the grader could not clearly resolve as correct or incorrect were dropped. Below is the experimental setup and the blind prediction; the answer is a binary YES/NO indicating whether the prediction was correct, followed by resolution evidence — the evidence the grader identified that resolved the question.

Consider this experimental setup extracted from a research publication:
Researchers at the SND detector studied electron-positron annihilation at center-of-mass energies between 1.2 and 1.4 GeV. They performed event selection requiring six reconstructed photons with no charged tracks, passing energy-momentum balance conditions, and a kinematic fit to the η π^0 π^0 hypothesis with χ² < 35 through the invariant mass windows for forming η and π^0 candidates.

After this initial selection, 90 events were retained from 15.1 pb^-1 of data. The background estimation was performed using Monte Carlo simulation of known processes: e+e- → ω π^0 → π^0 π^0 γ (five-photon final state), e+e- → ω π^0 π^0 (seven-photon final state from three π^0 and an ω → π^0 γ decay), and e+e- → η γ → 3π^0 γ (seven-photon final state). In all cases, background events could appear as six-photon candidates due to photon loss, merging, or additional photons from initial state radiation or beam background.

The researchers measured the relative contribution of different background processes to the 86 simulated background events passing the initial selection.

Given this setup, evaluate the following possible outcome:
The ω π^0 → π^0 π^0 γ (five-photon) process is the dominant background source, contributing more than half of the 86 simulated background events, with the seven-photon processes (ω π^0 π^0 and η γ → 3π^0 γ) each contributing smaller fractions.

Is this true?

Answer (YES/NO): YES